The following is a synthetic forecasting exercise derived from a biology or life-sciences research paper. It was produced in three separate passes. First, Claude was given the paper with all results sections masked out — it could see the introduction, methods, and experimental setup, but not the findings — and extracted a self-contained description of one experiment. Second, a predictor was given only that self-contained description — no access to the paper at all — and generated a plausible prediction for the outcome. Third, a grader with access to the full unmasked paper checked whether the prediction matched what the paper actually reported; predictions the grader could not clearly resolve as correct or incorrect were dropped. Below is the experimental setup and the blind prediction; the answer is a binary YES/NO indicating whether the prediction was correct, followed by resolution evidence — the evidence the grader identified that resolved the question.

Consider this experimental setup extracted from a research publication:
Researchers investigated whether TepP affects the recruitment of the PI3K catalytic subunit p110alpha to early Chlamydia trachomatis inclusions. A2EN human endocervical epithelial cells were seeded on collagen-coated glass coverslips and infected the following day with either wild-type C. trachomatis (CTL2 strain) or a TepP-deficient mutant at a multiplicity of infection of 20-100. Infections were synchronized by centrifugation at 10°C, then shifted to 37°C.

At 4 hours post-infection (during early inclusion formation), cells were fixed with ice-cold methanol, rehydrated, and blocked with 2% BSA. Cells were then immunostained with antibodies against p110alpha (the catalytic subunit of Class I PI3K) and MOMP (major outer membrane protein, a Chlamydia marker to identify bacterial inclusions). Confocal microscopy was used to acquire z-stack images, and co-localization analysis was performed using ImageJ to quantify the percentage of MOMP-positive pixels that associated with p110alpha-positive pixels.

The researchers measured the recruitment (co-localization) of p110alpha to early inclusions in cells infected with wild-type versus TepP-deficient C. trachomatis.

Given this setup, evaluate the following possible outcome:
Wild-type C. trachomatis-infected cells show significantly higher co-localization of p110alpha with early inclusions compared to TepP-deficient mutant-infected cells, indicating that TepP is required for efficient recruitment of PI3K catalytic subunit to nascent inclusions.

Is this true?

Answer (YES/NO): YES